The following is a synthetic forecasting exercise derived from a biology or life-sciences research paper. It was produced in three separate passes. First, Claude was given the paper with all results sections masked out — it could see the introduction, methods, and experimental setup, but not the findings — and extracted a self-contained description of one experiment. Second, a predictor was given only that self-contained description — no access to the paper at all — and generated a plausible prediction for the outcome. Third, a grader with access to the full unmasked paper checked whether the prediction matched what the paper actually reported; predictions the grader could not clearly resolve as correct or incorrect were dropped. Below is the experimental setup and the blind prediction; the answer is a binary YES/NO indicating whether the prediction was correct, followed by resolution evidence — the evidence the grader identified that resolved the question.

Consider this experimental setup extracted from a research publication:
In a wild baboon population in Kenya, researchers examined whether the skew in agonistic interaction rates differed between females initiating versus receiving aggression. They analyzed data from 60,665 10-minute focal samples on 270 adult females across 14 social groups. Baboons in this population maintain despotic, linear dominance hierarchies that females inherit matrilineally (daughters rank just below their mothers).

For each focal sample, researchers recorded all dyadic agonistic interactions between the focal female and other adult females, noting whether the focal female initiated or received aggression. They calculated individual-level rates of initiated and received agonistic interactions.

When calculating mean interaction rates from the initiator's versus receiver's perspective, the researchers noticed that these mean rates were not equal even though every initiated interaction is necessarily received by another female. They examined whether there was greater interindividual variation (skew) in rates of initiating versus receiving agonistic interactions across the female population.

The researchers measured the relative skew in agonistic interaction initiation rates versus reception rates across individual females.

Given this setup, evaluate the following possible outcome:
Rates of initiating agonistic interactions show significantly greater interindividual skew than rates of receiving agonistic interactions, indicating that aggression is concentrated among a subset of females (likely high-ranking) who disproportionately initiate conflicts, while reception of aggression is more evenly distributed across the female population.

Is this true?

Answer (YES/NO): YES